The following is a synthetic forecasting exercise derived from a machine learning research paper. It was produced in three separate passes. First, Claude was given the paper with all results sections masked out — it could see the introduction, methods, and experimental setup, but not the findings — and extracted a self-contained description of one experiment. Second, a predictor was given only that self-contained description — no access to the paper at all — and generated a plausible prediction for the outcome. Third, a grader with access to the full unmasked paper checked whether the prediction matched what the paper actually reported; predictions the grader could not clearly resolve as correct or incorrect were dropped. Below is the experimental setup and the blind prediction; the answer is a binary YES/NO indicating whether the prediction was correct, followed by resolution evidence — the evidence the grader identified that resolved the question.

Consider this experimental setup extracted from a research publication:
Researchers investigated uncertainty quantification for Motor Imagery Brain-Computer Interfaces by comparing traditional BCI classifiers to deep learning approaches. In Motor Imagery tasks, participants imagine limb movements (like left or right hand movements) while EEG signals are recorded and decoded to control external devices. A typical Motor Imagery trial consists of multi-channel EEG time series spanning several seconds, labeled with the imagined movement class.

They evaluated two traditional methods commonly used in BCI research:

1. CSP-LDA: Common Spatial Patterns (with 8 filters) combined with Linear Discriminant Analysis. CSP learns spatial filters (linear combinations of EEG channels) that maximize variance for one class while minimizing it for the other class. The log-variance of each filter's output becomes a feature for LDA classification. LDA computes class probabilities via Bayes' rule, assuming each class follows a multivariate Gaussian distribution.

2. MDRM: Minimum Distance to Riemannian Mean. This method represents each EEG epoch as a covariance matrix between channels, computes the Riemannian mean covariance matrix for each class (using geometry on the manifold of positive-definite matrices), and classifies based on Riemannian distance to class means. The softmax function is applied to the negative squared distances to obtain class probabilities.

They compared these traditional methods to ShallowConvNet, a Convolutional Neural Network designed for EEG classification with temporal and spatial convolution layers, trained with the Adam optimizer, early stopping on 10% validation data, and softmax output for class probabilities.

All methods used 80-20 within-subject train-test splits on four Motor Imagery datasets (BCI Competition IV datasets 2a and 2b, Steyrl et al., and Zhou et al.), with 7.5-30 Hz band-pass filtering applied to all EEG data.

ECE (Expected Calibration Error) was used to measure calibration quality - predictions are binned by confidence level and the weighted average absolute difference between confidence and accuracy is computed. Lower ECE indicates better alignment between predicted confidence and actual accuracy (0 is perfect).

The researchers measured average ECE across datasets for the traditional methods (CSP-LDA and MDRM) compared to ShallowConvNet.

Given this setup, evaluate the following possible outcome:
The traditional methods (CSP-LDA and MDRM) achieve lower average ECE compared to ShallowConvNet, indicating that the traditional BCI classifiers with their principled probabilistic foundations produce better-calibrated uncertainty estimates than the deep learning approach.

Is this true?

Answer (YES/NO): YES